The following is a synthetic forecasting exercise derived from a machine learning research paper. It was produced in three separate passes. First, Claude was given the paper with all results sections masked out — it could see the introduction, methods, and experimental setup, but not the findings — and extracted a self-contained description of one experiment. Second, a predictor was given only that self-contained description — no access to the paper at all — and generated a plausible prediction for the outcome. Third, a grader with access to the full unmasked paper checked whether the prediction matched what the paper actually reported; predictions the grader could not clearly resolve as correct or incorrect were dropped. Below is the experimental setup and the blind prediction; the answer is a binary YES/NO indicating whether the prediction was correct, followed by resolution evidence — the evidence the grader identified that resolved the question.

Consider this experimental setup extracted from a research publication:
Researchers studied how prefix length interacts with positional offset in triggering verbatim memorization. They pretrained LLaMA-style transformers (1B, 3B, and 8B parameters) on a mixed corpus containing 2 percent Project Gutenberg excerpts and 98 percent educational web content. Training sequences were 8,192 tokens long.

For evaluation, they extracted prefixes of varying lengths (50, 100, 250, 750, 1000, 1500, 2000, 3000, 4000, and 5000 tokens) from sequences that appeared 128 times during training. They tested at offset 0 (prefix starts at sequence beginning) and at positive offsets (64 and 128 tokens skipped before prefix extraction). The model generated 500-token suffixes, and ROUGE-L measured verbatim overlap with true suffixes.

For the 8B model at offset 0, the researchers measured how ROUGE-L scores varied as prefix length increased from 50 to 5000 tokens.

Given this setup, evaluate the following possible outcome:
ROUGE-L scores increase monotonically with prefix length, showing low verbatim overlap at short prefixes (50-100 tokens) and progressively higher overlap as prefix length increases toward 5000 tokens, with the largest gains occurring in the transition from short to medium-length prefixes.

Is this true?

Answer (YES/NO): NO